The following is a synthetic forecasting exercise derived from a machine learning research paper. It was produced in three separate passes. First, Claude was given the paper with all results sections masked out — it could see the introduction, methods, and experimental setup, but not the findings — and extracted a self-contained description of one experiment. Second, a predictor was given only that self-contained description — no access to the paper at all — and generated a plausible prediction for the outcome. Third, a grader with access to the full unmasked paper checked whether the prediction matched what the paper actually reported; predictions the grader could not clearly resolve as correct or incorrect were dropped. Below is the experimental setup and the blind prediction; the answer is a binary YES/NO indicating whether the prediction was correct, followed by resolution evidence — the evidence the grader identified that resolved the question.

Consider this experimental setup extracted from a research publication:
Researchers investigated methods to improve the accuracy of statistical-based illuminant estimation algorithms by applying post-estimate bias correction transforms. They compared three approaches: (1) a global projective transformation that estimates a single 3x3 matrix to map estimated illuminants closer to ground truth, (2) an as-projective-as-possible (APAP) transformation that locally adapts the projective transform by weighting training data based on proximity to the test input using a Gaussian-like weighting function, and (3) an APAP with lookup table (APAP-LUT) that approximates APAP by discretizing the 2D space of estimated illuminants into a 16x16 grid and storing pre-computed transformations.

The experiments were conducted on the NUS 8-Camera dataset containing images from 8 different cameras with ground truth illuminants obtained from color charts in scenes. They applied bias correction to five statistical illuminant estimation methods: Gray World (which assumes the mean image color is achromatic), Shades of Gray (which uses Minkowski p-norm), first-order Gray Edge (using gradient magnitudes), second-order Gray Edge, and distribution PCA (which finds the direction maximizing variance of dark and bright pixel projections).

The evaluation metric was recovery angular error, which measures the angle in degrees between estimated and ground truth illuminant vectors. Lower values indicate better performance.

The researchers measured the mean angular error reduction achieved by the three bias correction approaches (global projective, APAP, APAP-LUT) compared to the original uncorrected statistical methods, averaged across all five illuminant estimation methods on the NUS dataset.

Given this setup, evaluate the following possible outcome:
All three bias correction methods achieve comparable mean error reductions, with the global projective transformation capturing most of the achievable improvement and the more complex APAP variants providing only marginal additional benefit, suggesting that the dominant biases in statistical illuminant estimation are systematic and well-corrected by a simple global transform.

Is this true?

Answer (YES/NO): NO